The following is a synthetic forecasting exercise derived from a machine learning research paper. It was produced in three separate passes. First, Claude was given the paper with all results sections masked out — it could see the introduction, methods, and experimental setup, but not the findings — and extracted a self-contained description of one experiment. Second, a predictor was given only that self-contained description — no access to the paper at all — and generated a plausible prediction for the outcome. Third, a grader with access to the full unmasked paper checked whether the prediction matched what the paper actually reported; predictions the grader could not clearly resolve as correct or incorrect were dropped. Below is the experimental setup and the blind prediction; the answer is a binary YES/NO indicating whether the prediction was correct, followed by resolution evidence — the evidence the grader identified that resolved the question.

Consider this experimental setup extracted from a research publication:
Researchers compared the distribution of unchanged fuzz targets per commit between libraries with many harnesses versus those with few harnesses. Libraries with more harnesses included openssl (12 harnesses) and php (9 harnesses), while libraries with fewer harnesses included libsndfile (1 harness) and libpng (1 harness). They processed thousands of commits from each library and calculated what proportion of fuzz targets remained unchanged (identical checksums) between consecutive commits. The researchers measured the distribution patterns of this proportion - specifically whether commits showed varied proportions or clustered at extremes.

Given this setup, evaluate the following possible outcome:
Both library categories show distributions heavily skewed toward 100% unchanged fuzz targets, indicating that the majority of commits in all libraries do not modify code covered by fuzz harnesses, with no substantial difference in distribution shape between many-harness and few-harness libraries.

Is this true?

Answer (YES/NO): NO